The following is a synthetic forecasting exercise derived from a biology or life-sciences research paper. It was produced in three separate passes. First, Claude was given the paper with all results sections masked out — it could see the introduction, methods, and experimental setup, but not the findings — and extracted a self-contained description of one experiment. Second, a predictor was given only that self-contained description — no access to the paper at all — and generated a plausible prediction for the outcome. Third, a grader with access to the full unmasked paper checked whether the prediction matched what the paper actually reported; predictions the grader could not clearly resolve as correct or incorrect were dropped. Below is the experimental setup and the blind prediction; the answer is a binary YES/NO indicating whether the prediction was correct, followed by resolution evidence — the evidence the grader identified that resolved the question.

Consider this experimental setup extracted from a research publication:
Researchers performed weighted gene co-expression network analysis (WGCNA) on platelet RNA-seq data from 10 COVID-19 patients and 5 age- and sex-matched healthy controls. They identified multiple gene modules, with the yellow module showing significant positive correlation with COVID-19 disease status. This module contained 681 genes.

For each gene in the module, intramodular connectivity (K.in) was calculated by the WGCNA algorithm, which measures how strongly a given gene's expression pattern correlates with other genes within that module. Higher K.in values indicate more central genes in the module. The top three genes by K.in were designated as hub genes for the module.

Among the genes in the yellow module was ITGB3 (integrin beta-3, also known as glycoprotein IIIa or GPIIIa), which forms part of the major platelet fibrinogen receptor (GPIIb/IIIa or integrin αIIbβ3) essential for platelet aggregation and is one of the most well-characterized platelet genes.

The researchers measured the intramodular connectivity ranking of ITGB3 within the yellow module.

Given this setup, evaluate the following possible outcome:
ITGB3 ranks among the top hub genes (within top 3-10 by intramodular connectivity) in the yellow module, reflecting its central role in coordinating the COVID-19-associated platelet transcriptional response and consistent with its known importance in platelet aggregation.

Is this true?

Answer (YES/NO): NO